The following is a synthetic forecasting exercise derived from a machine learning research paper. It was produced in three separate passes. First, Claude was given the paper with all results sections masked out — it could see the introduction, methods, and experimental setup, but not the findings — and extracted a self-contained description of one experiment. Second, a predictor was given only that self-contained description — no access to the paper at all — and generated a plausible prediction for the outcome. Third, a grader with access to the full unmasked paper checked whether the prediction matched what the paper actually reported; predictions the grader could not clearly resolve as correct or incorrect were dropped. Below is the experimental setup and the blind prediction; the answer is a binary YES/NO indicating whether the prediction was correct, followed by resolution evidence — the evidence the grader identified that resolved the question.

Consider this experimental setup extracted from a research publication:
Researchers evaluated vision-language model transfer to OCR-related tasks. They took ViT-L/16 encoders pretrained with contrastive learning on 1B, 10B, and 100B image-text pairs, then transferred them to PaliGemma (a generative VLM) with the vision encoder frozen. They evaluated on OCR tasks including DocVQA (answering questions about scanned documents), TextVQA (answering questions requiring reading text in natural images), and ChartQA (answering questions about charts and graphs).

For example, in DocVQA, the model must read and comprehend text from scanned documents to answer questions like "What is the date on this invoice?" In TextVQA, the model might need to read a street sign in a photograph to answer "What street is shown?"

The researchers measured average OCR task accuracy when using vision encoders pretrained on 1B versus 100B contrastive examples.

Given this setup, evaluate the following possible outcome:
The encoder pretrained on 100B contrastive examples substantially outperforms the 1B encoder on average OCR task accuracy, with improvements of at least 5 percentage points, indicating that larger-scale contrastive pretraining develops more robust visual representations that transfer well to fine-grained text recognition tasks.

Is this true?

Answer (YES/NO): NO